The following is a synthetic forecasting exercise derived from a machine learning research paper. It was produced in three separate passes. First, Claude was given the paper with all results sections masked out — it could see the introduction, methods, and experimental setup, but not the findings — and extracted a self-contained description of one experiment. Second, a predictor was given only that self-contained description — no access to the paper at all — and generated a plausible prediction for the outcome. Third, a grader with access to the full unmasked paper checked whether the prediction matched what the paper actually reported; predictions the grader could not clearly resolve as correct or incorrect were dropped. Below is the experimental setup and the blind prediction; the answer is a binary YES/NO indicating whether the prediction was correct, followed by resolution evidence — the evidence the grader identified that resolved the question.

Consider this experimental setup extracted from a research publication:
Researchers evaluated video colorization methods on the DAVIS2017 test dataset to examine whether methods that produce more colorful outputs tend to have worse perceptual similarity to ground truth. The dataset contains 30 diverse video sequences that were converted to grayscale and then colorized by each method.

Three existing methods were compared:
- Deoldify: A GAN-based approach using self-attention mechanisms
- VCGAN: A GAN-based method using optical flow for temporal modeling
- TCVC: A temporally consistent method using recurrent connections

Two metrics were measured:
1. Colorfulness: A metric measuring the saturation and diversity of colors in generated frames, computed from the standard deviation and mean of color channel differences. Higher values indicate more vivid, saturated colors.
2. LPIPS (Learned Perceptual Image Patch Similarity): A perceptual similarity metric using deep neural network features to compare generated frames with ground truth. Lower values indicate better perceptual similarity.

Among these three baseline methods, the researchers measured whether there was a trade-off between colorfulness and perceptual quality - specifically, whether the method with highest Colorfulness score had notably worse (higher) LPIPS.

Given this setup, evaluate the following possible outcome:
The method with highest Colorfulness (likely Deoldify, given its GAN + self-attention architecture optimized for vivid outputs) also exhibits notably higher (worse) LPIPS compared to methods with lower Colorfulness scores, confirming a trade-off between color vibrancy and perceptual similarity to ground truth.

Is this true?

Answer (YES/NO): NO